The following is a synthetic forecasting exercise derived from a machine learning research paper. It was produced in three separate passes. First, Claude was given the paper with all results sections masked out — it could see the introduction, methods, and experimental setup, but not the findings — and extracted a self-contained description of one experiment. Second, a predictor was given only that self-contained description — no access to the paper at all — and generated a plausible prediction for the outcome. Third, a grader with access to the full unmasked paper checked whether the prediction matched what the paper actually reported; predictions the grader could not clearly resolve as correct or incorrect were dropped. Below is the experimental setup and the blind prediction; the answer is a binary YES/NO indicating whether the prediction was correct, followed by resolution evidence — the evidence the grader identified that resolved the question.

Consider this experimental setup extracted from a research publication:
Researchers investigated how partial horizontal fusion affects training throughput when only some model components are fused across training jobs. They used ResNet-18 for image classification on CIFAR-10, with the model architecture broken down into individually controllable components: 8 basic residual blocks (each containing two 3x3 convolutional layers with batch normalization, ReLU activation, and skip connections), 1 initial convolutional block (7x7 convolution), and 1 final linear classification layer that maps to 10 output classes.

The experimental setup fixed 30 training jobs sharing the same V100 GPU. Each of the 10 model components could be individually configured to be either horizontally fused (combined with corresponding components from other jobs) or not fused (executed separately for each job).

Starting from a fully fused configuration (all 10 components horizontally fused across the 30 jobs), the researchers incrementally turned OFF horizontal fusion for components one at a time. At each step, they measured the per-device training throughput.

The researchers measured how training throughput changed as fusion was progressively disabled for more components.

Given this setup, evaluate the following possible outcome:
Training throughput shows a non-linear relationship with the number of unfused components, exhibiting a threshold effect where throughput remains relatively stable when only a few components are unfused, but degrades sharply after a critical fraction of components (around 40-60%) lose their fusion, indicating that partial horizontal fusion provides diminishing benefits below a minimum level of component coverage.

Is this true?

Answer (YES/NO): NO